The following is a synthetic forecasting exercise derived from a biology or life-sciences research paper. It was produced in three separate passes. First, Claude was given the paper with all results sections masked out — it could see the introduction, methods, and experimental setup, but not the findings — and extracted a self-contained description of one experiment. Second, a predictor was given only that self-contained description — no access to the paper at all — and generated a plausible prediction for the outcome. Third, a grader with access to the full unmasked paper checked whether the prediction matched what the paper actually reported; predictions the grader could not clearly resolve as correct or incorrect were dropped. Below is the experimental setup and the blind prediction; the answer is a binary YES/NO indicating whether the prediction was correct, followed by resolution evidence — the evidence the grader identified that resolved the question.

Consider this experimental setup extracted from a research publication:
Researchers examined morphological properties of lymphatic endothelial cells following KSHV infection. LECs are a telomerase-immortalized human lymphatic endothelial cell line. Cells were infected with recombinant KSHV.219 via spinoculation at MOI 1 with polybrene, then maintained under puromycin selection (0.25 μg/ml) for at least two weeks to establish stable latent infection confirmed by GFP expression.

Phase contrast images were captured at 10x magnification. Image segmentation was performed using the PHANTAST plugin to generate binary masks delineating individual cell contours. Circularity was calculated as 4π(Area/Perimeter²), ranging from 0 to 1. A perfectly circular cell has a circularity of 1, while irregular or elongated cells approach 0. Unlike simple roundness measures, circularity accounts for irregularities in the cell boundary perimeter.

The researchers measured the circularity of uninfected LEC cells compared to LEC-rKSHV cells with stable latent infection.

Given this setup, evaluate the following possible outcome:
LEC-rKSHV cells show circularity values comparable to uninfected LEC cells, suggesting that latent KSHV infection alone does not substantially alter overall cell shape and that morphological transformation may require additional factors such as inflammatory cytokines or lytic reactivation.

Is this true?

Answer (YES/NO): NO